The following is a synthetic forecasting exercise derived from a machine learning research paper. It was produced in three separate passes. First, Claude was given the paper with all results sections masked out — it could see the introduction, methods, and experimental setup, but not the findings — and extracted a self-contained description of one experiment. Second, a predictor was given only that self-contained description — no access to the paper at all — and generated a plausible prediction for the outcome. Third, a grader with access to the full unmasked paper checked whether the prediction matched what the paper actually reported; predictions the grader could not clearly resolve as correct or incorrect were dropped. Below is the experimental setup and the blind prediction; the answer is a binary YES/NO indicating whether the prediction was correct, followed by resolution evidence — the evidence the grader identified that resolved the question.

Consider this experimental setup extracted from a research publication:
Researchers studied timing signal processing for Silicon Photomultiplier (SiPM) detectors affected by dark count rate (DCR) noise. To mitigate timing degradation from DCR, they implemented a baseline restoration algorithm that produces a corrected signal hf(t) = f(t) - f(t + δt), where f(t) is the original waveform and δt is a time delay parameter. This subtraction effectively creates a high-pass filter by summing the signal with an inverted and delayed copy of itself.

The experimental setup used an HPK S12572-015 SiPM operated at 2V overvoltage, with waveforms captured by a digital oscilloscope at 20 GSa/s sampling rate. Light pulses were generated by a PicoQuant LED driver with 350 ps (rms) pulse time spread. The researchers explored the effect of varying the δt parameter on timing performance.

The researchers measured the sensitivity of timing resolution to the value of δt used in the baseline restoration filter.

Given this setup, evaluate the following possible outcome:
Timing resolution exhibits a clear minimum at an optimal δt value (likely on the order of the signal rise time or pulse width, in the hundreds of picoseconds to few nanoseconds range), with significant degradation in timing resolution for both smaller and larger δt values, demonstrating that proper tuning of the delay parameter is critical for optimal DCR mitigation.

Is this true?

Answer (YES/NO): NO